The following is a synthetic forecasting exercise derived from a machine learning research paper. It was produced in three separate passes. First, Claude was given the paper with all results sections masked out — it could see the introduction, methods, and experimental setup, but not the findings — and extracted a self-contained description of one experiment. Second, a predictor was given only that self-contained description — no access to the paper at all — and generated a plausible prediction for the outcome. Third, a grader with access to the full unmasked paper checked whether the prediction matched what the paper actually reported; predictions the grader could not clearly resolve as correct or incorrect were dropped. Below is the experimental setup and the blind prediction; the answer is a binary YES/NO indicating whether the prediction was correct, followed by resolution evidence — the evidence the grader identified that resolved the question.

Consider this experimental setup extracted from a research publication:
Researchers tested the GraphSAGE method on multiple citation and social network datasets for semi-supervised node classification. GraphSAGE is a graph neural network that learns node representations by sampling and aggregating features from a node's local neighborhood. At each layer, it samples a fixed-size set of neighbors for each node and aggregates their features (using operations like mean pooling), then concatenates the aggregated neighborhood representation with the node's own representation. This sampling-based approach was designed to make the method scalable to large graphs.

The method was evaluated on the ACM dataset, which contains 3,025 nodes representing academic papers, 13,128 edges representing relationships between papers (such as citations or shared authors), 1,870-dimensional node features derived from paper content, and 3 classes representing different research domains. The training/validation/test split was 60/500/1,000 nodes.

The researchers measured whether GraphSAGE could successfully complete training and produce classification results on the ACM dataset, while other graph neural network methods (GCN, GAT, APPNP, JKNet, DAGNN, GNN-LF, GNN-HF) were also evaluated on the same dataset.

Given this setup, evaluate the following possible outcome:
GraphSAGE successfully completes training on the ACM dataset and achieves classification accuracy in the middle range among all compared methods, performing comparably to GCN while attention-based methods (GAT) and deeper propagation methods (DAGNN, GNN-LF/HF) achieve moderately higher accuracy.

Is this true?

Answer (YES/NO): NO